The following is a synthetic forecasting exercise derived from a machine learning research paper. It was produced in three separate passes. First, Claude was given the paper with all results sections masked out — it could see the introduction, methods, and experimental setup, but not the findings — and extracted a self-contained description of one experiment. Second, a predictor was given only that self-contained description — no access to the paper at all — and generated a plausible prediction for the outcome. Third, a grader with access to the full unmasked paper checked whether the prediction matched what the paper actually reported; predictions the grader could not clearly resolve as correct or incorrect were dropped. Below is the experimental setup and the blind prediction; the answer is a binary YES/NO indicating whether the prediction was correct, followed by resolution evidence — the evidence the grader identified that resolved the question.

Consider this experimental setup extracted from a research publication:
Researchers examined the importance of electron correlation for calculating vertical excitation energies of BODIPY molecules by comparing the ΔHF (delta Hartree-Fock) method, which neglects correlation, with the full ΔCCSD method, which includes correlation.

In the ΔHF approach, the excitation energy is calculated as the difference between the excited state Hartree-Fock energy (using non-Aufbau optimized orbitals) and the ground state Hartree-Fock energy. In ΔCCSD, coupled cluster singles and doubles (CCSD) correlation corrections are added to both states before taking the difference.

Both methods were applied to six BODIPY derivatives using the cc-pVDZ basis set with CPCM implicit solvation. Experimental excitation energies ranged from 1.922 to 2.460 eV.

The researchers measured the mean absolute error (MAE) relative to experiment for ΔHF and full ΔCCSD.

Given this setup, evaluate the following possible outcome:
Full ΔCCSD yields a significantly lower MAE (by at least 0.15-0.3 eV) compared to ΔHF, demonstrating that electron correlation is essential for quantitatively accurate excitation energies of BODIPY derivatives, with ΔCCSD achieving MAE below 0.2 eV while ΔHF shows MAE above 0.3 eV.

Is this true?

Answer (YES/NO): YES